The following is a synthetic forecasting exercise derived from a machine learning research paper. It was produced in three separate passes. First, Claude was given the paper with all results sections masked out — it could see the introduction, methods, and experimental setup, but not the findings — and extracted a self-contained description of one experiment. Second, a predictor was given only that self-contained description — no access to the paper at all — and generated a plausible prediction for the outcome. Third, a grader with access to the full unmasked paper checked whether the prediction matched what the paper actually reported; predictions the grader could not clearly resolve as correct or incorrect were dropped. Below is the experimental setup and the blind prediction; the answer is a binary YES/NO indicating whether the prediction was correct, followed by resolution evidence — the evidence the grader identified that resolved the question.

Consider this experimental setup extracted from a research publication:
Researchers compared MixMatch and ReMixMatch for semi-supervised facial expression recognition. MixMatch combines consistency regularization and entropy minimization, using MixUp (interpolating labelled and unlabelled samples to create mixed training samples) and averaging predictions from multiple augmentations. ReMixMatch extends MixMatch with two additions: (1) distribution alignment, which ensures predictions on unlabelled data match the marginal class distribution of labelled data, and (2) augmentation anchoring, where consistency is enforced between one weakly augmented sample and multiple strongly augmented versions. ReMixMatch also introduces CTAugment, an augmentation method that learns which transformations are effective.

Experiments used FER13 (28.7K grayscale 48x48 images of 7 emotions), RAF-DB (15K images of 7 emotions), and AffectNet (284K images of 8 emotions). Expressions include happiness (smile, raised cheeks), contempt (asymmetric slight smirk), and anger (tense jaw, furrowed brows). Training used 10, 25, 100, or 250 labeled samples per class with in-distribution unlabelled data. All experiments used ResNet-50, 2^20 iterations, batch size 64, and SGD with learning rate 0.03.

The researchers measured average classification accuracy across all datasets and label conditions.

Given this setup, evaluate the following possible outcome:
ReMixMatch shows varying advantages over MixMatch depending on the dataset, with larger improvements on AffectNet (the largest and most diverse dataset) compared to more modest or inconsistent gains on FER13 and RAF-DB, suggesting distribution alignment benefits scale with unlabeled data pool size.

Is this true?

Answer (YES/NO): NO